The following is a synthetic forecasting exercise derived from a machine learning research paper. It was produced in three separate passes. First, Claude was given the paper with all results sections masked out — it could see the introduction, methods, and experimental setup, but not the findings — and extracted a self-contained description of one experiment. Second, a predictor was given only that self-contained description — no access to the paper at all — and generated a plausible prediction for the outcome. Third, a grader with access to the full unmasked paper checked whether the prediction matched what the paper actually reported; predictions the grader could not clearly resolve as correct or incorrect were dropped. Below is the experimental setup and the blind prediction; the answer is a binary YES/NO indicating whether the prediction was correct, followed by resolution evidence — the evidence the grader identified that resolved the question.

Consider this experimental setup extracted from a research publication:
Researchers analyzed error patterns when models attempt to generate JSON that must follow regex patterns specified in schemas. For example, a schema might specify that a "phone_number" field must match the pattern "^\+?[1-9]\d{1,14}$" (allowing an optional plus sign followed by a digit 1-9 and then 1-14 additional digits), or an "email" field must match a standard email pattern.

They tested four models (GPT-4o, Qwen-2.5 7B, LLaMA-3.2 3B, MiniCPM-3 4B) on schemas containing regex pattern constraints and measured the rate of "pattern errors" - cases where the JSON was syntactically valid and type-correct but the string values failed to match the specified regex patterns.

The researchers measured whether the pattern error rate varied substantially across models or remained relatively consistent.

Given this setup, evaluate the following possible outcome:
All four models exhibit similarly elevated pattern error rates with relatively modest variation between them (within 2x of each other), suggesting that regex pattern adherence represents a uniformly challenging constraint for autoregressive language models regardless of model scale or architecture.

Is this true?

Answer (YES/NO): YES